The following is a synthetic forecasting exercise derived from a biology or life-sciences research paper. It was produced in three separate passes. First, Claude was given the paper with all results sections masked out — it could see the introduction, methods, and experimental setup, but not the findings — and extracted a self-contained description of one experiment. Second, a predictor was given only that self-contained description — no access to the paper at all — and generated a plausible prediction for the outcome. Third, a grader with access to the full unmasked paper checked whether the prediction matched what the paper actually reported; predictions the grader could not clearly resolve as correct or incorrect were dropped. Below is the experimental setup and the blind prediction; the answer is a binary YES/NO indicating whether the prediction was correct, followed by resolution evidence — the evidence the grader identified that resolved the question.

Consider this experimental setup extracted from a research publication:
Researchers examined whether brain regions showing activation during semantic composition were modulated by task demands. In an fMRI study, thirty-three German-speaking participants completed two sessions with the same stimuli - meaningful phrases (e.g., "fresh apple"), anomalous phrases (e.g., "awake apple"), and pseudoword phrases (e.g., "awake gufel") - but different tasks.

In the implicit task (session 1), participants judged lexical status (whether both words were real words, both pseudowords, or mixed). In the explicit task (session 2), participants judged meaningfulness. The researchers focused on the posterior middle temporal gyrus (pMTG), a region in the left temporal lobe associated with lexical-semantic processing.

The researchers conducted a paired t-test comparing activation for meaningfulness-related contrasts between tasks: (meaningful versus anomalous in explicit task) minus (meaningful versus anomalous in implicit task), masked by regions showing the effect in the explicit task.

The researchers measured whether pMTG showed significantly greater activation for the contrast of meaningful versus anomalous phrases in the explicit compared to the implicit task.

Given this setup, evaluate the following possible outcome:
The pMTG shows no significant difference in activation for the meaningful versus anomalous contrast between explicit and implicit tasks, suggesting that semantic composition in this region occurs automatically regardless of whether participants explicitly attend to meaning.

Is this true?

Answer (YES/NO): YES